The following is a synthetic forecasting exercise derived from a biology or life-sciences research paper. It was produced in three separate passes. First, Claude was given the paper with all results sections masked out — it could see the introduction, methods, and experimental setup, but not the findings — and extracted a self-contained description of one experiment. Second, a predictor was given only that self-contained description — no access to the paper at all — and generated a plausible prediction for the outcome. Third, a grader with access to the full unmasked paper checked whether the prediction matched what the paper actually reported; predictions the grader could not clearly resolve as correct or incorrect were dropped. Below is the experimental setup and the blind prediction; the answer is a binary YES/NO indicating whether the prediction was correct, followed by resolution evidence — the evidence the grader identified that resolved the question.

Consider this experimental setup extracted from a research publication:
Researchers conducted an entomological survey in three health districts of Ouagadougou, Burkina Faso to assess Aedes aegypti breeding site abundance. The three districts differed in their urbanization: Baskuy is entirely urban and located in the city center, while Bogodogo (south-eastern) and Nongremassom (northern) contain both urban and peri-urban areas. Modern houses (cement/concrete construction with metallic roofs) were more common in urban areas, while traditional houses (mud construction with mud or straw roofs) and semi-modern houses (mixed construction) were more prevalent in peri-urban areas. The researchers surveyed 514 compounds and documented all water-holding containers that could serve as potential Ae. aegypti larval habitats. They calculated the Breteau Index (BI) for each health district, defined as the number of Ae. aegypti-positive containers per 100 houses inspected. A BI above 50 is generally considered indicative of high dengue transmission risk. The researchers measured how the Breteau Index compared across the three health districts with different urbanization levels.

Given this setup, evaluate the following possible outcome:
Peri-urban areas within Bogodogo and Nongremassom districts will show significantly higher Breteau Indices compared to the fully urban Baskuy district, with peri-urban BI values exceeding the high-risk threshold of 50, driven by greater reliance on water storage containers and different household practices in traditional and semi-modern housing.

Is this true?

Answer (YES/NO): NO